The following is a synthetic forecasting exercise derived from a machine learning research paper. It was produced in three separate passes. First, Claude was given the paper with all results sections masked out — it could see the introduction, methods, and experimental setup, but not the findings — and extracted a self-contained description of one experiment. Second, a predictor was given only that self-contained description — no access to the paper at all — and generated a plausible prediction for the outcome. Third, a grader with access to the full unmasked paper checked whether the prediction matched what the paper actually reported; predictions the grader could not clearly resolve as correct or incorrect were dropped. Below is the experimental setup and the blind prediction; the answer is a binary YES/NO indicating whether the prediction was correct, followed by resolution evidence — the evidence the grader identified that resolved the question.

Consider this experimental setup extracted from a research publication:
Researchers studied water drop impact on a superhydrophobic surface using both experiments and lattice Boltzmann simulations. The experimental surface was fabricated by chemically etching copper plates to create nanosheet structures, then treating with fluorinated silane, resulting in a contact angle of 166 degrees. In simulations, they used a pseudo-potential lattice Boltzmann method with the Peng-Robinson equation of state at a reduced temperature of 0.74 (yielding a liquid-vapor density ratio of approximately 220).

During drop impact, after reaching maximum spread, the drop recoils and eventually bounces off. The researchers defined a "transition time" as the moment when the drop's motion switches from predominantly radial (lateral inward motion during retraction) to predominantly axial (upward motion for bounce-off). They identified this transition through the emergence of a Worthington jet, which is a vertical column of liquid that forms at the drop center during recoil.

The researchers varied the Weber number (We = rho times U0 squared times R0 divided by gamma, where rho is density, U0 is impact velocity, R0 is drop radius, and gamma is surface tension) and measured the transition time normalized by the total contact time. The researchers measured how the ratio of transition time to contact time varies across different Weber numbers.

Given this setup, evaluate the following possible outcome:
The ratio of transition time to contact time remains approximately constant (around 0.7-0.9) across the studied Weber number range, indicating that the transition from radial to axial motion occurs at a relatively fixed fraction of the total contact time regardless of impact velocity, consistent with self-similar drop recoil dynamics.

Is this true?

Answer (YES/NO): NO